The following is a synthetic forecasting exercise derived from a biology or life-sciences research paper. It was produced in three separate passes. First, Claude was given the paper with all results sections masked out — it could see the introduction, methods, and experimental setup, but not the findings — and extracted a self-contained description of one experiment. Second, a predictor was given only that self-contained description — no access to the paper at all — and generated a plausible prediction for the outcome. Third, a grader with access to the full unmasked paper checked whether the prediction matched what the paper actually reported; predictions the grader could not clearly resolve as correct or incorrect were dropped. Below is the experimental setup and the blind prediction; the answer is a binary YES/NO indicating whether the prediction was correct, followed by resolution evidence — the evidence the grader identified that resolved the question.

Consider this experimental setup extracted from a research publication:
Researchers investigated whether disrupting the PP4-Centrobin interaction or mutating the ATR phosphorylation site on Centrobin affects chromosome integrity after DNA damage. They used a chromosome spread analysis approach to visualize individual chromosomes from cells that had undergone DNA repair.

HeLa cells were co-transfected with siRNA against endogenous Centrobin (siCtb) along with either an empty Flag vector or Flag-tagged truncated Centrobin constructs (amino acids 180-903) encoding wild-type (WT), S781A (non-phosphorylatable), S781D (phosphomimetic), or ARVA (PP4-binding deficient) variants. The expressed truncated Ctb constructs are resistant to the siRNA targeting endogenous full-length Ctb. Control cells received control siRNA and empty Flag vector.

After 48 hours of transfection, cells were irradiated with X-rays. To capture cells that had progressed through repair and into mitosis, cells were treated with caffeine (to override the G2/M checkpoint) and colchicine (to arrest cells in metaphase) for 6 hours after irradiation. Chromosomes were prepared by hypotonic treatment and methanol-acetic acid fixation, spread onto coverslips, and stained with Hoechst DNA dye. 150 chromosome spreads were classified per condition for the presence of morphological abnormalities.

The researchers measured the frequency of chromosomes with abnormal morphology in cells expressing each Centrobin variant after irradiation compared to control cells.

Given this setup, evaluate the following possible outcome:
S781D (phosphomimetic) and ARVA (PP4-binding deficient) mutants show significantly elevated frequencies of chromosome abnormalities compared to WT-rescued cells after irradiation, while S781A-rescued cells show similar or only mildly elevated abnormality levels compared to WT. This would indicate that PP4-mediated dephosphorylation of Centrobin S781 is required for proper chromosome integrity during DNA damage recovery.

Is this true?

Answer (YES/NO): NO